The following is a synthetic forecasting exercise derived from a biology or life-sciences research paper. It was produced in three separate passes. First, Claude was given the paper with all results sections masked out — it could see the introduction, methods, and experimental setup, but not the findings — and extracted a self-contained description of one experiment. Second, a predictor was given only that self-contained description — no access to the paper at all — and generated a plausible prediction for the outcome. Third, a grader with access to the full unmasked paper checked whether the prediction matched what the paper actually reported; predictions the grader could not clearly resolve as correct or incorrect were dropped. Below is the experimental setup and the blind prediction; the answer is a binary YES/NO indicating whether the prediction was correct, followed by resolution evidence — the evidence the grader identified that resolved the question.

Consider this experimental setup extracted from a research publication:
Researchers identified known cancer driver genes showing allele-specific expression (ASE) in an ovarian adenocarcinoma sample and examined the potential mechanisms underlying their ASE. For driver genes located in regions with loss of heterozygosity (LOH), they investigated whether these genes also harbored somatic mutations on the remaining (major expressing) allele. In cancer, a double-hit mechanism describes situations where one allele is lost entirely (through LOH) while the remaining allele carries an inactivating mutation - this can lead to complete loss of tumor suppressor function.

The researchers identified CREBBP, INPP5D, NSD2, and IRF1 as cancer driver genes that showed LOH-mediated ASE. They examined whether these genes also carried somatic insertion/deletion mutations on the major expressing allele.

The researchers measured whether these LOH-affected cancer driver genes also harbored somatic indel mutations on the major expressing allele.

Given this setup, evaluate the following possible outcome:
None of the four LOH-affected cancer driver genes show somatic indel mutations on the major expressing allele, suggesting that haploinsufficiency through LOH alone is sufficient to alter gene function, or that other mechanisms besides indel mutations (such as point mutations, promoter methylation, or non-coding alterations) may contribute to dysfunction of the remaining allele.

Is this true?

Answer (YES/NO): NO